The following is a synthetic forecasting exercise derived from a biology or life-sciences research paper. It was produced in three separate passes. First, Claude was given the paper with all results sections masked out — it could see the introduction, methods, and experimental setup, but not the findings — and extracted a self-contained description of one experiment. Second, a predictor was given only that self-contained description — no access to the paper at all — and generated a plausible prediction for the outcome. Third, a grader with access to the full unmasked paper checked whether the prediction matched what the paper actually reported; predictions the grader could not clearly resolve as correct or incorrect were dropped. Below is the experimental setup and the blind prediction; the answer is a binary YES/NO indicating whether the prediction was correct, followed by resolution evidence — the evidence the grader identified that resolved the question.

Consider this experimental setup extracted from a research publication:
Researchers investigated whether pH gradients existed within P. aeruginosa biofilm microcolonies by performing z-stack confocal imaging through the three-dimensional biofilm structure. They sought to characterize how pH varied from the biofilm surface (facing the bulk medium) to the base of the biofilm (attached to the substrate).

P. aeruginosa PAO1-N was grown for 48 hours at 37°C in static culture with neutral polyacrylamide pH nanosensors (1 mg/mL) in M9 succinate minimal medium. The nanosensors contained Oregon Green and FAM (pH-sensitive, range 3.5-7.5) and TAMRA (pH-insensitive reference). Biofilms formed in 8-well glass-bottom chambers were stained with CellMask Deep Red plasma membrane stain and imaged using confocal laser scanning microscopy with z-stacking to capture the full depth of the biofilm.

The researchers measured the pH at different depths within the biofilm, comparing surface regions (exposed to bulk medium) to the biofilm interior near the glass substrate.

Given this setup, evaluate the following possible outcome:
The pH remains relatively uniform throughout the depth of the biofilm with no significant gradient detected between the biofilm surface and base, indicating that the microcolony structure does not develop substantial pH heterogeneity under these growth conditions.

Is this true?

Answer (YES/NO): NO